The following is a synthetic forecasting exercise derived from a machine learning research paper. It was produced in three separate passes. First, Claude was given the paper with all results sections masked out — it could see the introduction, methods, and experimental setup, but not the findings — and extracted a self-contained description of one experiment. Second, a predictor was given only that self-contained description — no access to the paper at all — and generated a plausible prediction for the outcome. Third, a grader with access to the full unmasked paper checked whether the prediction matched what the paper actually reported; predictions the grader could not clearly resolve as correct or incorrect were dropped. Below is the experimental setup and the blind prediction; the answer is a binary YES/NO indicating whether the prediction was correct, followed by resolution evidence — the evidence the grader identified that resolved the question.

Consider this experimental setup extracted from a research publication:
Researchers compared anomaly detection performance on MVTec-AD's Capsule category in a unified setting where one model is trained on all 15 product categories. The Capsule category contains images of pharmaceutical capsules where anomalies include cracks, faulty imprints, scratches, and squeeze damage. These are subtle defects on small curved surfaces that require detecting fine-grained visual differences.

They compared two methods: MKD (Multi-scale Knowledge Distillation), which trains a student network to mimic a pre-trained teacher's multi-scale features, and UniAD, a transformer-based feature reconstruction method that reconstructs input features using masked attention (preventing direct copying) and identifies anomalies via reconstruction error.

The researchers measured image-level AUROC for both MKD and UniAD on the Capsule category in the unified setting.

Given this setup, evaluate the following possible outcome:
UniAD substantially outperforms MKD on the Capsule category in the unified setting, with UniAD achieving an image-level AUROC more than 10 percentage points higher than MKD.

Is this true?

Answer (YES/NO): YES